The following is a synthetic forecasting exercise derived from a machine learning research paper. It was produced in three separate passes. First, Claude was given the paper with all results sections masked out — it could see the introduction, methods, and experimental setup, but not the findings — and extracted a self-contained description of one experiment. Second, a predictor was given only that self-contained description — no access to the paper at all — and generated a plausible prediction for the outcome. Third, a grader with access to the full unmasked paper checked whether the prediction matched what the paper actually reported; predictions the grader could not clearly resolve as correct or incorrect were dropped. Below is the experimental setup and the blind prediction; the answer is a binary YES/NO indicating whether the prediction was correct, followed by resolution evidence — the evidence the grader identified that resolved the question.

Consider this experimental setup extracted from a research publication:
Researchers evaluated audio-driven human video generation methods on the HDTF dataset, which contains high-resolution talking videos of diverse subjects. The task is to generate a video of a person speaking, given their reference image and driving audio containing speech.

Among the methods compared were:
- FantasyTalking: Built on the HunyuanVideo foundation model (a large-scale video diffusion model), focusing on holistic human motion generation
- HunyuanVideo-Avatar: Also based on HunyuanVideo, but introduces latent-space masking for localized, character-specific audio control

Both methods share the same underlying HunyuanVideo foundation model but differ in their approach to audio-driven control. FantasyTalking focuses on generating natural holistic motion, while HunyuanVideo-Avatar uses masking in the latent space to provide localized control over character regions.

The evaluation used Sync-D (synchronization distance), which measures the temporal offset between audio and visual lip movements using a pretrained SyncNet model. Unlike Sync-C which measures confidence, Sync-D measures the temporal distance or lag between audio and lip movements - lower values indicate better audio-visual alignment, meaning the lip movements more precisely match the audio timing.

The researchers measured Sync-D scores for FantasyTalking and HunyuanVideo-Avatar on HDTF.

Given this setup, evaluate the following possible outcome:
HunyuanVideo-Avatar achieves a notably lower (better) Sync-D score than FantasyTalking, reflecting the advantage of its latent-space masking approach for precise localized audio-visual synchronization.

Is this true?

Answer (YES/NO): YES